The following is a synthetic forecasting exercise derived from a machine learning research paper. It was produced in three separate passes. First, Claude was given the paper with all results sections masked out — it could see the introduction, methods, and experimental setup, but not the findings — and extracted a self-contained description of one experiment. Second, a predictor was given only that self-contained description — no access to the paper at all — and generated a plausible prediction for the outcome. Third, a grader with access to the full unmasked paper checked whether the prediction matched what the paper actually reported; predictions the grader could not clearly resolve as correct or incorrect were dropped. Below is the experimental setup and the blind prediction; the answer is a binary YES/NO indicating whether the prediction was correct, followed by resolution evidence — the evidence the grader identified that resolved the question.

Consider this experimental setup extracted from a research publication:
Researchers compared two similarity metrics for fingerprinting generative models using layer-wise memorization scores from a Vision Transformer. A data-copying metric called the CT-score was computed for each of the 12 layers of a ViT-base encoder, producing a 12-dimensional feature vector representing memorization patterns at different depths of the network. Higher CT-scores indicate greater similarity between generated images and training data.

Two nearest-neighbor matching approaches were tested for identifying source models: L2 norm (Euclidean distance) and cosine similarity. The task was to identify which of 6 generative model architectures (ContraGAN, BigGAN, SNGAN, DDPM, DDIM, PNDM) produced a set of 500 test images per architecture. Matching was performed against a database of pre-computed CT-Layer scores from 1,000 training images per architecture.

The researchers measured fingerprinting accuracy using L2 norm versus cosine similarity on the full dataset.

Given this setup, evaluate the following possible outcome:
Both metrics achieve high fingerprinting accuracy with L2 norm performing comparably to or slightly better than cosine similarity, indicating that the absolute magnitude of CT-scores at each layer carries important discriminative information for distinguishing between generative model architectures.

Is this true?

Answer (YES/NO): NO